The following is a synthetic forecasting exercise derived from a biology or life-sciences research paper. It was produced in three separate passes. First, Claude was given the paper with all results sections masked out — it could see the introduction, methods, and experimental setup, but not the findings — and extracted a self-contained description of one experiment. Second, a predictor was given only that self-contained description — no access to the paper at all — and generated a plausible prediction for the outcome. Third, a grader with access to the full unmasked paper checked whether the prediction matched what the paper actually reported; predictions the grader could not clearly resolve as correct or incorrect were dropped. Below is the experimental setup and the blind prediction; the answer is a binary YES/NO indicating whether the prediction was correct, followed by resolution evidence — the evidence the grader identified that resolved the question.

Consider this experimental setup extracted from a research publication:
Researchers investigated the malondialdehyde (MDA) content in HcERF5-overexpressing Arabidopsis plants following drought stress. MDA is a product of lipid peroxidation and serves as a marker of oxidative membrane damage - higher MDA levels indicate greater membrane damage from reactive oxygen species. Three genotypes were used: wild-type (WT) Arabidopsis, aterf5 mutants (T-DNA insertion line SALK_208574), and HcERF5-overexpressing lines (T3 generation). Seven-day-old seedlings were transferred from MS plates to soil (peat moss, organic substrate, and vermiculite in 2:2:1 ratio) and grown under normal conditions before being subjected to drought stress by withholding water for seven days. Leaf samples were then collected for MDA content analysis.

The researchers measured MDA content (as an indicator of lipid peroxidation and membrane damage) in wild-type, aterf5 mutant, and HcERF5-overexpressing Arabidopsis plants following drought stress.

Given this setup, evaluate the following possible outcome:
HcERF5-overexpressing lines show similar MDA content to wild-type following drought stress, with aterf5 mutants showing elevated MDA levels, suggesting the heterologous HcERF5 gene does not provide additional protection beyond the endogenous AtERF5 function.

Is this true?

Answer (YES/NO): NO